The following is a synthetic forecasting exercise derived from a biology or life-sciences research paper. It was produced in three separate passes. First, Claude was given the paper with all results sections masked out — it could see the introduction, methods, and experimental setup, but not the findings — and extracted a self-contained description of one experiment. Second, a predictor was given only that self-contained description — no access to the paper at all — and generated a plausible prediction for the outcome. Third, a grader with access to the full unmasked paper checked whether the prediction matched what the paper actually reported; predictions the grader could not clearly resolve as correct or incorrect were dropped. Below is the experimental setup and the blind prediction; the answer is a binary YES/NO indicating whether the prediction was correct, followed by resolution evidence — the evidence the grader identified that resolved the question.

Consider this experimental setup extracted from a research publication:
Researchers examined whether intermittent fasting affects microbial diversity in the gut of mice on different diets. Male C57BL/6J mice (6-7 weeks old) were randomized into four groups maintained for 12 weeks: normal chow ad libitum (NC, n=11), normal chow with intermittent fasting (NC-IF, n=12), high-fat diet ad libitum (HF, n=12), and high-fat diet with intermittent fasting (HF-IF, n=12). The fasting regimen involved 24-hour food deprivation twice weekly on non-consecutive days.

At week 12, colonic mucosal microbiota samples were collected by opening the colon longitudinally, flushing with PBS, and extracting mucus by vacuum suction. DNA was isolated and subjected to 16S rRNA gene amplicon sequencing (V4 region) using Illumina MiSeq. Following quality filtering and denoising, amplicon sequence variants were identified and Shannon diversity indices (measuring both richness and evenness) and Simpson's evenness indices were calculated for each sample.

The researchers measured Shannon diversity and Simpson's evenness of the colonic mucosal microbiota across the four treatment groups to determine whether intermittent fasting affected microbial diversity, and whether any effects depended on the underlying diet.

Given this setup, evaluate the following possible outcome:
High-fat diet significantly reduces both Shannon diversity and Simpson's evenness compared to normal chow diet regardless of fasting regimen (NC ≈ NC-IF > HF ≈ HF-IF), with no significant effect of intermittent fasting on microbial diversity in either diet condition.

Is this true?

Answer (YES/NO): YES